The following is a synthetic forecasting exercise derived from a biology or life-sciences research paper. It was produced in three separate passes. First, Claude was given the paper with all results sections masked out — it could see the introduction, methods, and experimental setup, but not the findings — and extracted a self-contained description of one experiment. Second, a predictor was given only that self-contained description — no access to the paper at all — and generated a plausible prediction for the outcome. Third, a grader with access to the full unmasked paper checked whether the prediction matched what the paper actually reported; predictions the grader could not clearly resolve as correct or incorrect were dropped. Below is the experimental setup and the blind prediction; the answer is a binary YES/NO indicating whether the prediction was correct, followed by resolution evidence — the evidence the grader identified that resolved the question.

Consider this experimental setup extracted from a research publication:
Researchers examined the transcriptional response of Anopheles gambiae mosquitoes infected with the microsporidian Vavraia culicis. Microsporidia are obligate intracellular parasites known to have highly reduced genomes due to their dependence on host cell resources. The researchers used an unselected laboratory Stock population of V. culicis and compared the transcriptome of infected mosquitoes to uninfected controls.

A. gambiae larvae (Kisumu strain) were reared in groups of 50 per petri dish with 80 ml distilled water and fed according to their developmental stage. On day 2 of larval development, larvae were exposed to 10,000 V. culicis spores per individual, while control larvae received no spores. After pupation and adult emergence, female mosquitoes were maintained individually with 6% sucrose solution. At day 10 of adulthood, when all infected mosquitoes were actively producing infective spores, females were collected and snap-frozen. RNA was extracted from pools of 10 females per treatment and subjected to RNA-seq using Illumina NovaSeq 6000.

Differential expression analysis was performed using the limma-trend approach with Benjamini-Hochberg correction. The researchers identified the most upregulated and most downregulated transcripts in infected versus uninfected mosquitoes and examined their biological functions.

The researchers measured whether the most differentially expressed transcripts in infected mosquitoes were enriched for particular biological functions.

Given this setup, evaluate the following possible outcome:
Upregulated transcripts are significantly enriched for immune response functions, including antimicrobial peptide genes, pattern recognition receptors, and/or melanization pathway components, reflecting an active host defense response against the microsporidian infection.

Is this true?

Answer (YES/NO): NO